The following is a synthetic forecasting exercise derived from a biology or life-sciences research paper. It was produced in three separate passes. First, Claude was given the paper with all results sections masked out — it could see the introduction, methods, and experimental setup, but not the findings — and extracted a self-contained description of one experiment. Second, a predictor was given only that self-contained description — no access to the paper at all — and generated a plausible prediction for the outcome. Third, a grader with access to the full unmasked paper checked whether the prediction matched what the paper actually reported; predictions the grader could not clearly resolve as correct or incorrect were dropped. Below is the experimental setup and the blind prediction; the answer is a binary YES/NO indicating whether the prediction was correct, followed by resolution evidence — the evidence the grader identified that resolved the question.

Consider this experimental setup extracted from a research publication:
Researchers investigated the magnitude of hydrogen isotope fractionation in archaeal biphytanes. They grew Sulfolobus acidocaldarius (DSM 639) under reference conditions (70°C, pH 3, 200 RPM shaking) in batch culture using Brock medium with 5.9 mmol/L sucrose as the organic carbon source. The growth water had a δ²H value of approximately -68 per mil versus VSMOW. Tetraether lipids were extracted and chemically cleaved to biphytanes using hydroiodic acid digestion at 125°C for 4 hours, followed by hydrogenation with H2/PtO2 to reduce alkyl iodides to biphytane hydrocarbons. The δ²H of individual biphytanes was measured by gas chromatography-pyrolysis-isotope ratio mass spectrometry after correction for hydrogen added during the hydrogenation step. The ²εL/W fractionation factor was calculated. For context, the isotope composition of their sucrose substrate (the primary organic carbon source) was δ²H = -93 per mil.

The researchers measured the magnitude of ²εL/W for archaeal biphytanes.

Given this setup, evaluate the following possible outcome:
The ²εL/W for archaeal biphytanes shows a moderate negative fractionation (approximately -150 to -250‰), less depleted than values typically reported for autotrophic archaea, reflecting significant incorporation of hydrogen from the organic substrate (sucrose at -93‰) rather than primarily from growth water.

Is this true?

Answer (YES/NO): YES